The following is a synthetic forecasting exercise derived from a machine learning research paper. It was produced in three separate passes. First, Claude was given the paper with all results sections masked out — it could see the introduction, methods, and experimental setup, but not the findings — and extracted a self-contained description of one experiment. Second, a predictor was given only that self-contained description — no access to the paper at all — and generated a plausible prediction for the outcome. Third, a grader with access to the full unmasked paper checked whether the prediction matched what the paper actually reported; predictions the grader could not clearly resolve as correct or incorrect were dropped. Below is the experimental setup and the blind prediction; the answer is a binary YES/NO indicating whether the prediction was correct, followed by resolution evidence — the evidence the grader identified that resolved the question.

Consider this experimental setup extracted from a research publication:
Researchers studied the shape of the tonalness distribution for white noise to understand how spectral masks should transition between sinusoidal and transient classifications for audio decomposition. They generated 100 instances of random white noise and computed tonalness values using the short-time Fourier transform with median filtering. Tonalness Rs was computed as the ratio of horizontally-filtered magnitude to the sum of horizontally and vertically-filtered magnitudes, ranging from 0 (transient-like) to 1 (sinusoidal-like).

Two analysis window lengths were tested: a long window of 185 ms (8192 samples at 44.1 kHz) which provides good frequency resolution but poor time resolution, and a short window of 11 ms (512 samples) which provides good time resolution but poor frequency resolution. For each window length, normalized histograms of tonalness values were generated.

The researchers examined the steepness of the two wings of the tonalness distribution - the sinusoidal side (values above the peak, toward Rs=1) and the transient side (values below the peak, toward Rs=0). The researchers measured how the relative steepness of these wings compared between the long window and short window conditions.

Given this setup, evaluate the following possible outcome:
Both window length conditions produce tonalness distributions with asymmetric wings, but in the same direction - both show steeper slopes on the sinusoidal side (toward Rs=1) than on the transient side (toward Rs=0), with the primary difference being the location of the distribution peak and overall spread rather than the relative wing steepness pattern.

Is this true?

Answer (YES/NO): NO